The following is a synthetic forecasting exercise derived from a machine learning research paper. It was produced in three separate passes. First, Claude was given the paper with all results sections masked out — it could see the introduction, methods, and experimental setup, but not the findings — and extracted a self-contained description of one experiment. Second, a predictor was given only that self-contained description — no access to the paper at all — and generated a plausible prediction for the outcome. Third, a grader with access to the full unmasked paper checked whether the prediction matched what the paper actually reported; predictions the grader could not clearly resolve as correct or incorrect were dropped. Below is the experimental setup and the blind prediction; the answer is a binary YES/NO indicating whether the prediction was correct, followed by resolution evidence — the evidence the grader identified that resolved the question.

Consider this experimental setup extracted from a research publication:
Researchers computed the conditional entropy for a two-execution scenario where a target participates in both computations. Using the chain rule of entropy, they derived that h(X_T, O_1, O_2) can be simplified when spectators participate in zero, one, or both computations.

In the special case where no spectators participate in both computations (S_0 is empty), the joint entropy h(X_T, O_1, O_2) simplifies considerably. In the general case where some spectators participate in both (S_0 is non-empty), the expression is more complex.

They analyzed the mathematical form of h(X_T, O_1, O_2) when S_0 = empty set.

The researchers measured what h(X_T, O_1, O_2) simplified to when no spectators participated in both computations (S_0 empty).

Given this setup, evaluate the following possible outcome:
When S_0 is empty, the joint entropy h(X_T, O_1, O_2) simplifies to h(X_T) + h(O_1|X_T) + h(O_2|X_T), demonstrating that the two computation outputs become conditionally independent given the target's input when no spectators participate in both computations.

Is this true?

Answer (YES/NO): YES